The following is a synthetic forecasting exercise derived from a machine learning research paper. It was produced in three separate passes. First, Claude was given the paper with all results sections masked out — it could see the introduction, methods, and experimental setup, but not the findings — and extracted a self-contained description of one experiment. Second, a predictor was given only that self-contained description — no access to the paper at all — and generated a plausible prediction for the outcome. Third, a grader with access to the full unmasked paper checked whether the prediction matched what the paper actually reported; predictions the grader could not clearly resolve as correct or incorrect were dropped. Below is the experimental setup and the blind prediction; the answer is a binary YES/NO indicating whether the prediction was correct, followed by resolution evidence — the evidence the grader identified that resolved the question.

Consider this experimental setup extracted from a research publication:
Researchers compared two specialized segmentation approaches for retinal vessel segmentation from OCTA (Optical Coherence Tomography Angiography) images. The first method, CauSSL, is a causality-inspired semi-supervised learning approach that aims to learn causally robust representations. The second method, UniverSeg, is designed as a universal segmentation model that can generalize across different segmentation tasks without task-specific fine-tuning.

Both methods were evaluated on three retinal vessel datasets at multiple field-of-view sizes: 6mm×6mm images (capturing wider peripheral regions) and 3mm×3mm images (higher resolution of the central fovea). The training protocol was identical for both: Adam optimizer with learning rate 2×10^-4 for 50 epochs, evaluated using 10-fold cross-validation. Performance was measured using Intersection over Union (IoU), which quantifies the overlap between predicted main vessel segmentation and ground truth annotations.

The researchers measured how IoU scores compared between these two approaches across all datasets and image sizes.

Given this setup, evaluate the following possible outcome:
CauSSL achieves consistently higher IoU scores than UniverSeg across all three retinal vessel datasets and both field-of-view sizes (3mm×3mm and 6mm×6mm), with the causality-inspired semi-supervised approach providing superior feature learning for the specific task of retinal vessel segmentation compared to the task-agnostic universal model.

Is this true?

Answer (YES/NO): NO